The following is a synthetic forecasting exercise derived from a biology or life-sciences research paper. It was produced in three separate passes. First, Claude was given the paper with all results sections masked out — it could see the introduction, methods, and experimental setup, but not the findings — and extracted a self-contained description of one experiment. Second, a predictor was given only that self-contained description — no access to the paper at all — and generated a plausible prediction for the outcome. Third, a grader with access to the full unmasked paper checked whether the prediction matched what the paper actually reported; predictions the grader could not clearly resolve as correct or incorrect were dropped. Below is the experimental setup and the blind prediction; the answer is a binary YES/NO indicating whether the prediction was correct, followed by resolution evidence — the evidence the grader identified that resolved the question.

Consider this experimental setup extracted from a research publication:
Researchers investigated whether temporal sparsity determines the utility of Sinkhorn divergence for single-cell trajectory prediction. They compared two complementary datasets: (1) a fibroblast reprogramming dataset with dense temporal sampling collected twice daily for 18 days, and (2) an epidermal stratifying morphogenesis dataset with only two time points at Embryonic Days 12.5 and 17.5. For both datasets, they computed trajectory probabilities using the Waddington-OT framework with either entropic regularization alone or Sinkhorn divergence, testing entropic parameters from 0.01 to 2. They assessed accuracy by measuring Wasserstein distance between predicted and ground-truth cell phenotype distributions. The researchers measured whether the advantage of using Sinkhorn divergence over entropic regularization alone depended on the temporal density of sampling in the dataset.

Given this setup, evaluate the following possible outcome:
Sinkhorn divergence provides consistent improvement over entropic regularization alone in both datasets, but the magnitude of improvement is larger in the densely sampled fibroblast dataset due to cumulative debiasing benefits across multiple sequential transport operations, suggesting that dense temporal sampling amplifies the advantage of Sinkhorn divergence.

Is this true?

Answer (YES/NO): NO